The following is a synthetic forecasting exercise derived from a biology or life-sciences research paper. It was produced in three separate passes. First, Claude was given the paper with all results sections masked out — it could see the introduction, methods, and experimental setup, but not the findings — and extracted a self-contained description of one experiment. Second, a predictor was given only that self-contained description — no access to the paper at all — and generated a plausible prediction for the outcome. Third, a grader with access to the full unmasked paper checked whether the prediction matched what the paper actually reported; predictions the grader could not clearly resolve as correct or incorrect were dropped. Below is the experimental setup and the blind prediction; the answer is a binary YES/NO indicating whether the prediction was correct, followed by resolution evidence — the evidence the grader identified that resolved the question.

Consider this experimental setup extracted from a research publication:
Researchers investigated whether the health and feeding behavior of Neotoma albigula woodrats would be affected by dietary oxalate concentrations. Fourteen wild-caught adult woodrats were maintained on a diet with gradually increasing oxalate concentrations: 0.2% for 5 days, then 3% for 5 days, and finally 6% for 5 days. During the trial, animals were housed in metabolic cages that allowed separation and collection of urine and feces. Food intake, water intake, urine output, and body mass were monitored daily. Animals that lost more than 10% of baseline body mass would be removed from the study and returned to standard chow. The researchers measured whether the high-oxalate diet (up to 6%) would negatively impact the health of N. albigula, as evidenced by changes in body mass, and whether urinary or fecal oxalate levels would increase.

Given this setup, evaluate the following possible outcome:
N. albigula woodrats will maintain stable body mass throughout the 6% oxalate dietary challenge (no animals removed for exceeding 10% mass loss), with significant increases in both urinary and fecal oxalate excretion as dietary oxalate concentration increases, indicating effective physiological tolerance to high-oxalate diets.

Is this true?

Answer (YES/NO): NO